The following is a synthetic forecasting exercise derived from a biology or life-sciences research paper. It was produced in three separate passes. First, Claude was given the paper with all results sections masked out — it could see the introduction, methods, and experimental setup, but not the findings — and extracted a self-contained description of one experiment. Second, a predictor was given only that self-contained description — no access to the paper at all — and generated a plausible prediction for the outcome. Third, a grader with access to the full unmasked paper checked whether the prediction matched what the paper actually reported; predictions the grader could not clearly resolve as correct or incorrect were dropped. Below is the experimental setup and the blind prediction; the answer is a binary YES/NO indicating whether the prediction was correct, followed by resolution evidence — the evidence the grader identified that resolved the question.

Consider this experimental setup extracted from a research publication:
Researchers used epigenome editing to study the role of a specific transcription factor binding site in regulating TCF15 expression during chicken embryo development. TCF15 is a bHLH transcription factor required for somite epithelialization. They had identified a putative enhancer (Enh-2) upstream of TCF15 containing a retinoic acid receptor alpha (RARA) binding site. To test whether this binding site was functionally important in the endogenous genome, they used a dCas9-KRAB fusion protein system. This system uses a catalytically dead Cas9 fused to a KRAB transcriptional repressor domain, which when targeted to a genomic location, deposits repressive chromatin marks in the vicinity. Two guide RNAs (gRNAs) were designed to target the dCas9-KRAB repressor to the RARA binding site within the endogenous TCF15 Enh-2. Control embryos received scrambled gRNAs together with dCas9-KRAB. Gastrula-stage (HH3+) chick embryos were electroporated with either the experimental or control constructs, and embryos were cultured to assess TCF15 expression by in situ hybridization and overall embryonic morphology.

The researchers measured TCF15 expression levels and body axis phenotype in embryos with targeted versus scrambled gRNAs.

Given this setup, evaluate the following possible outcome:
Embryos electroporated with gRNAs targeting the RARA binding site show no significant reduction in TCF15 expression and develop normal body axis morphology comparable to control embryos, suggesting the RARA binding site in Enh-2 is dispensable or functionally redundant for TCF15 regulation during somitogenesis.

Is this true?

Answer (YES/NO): NO